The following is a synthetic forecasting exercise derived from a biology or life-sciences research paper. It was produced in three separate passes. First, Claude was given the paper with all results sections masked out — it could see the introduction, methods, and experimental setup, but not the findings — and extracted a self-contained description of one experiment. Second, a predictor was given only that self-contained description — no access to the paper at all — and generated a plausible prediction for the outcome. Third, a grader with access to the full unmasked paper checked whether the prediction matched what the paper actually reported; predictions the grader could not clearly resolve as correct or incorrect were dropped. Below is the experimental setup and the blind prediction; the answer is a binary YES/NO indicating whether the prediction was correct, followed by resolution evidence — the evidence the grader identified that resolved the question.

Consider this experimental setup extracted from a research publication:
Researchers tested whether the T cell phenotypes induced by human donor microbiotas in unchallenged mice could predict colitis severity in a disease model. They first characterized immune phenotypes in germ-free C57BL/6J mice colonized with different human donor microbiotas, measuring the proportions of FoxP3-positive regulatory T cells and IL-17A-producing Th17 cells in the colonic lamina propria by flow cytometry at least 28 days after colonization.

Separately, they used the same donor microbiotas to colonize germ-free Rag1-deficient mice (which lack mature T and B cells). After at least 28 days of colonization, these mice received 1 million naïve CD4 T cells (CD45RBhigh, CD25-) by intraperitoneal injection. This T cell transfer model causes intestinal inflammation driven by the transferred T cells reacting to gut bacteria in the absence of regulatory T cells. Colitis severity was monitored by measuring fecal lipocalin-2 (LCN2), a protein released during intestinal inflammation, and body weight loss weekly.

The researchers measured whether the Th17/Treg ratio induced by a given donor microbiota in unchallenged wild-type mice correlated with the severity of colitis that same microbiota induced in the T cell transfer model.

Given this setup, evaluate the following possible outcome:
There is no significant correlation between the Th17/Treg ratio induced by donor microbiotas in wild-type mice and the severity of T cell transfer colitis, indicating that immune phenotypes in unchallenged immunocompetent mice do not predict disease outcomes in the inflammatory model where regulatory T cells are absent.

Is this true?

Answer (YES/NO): NO